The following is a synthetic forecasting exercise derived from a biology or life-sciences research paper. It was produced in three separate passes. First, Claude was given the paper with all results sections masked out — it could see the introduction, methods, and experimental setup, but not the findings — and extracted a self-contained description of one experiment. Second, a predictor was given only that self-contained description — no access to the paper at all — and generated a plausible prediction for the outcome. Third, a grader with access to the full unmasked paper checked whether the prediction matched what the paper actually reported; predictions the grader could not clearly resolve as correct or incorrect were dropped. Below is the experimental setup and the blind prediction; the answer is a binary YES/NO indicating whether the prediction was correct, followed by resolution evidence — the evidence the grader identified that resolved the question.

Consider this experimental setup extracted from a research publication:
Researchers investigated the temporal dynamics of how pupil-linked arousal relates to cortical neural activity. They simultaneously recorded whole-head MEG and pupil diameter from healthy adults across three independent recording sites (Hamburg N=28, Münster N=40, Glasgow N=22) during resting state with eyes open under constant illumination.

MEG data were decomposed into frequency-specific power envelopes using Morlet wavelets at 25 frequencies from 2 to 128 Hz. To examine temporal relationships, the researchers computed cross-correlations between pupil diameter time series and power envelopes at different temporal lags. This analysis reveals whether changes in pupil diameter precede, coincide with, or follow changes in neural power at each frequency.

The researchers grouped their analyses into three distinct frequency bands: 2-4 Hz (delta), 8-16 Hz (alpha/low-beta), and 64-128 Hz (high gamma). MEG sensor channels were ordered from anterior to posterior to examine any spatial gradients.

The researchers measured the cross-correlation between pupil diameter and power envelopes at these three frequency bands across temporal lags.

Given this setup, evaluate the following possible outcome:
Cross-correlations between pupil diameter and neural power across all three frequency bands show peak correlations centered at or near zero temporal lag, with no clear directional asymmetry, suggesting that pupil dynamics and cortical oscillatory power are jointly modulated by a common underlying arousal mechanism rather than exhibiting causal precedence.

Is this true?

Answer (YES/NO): NO